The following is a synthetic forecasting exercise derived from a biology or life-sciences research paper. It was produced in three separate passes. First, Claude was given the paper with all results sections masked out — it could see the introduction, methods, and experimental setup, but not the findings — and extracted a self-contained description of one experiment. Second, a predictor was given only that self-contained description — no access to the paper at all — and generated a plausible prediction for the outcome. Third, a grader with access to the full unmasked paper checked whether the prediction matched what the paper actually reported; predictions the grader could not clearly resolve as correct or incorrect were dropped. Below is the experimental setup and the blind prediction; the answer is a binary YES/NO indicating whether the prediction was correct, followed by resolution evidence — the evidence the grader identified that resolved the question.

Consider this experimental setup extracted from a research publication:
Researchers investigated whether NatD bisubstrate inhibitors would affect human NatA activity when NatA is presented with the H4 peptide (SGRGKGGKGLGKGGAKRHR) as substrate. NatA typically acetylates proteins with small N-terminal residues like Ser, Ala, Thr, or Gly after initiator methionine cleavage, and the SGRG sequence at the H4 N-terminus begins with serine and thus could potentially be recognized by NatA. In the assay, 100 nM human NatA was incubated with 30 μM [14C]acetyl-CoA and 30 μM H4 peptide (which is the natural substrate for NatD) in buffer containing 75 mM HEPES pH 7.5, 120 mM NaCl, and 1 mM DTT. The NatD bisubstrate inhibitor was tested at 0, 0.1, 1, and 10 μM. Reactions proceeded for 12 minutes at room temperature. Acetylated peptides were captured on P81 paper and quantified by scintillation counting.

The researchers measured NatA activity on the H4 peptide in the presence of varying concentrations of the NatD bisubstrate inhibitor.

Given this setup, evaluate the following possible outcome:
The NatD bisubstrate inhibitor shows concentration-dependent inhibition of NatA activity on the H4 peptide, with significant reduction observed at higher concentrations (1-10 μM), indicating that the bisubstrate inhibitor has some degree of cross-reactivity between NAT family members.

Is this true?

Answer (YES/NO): NO